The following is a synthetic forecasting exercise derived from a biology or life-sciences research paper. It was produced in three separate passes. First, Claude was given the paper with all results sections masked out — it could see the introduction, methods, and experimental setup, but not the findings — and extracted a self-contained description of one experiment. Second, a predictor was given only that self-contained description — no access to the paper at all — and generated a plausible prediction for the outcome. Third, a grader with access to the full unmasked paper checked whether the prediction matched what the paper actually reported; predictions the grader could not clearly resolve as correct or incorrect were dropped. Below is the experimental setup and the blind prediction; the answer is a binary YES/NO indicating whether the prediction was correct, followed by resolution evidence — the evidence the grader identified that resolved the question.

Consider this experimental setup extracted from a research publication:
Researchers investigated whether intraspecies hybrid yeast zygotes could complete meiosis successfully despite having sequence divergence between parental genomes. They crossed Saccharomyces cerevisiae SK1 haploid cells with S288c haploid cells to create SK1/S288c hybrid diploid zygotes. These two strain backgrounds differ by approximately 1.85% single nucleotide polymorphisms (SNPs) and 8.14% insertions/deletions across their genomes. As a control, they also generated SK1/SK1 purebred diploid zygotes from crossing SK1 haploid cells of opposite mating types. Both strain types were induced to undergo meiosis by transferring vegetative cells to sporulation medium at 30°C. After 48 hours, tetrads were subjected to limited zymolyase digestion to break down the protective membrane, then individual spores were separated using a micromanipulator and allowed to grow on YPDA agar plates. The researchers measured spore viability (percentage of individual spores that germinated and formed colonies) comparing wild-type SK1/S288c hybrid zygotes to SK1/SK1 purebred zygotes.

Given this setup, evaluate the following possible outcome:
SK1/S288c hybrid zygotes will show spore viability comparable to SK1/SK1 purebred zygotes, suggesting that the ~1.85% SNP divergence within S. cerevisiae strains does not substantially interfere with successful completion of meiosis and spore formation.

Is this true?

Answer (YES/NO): YES